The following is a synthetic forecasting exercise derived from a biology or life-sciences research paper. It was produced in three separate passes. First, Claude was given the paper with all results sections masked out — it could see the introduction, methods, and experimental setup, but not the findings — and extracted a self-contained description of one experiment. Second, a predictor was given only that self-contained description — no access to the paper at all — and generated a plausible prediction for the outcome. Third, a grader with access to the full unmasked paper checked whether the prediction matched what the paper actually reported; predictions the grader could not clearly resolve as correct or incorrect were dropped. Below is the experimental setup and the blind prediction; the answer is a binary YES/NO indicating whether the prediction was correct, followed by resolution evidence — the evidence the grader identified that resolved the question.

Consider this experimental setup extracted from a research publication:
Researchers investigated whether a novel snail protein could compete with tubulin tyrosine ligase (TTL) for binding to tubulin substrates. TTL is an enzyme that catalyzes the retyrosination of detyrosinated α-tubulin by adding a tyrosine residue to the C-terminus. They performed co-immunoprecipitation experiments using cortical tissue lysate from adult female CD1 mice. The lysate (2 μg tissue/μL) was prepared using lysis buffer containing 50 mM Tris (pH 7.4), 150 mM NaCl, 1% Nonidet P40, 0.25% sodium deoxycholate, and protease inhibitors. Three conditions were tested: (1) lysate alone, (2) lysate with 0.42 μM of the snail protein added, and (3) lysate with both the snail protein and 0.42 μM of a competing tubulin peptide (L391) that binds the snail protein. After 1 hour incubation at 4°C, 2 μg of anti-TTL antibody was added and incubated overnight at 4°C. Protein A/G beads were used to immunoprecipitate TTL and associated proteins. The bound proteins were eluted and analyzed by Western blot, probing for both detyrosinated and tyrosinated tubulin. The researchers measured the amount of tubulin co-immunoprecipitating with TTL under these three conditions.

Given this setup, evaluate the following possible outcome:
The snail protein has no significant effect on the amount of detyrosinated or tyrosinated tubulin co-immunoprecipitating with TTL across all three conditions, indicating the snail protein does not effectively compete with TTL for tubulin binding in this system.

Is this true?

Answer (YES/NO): NO